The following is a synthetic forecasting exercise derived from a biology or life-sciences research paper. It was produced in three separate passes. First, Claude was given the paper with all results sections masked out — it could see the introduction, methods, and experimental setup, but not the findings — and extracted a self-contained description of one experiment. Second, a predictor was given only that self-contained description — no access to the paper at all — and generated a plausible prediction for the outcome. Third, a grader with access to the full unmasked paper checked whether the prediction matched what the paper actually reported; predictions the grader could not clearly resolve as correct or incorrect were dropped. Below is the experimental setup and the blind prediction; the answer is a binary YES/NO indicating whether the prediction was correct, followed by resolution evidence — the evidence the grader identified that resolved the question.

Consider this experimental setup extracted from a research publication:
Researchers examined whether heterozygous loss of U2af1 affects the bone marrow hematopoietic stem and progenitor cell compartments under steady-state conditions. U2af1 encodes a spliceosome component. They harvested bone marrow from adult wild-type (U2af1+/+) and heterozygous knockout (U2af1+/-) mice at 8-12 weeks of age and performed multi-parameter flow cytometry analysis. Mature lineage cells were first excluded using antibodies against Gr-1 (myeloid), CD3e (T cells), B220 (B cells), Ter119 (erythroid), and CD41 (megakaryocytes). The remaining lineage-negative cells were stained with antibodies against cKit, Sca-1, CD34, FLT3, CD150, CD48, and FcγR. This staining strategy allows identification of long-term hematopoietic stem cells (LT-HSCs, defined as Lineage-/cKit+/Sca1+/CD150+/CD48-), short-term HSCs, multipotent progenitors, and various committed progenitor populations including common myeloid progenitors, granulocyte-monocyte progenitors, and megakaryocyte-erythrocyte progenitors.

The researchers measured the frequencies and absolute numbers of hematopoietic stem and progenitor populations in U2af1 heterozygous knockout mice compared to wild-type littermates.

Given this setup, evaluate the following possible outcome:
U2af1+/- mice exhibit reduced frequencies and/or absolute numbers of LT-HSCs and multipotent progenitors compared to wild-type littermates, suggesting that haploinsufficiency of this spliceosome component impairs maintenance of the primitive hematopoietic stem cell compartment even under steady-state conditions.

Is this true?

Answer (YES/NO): NO